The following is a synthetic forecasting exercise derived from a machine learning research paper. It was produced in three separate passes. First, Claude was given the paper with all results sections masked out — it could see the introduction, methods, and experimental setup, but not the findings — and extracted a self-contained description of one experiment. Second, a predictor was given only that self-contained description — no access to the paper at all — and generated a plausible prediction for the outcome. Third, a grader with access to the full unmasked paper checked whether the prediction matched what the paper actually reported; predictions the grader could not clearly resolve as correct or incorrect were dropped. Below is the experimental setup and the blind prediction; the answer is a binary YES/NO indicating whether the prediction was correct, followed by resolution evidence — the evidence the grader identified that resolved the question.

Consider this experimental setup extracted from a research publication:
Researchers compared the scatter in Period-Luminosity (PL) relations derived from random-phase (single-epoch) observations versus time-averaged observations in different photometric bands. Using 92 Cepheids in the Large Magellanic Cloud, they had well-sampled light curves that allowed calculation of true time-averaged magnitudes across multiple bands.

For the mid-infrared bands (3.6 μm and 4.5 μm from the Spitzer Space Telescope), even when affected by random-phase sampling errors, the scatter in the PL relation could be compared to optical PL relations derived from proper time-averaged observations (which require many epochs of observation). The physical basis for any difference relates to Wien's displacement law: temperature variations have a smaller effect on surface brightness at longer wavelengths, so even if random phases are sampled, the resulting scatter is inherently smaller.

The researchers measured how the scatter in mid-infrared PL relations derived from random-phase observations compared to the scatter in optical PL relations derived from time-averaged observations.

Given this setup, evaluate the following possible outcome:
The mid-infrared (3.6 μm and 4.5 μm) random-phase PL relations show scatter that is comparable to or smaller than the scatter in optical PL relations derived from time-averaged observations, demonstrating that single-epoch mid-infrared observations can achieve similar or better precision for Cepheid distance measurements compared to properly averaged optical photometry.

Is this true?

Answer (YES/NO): YES